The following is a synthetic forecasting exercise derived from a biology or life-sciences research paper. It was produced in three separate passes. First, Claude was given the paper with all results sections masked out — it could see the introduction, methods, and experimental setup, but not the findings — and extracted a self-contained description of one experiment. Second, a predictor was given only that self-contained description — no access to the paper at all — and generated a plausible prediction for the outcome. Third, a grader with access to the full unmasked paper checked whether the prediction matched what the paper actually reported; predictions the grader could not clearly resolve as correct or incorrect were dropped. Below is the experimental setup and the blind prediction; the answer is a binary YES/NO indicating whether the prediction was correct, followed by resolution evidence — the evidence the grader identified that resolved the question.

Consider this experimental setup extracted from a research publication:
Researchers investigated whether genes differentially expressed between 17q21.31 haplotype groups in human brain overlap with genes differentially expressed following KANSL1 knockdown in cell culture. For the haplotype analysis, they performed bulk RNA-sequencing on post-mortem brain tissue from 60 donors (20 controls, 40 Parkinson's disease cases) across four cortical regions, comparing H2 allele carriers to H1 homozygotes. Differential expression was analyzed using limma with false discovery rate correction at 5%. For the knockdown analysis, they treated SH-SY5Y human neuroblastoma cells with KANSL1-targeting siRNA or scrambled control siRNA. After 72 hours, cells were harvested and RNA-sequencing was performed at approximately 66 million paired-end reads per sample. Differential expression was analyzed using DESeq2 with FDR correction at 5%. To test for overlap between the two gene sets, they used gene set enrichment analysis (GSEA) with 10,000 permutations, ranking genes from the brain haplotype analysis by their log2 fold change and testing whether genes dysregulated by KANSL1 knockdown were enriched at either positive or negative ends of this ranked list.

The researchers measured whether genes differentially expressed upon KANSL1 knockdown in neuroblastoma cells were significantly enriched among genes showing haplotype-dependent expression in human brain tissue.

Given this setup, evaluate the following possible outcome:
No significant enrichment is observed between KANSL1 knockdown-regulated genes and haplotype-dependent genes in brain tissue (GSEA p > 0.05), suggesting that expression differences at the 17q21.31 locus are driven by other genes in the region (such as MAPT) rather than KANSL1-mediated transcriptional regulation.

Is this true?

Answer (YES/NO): NO